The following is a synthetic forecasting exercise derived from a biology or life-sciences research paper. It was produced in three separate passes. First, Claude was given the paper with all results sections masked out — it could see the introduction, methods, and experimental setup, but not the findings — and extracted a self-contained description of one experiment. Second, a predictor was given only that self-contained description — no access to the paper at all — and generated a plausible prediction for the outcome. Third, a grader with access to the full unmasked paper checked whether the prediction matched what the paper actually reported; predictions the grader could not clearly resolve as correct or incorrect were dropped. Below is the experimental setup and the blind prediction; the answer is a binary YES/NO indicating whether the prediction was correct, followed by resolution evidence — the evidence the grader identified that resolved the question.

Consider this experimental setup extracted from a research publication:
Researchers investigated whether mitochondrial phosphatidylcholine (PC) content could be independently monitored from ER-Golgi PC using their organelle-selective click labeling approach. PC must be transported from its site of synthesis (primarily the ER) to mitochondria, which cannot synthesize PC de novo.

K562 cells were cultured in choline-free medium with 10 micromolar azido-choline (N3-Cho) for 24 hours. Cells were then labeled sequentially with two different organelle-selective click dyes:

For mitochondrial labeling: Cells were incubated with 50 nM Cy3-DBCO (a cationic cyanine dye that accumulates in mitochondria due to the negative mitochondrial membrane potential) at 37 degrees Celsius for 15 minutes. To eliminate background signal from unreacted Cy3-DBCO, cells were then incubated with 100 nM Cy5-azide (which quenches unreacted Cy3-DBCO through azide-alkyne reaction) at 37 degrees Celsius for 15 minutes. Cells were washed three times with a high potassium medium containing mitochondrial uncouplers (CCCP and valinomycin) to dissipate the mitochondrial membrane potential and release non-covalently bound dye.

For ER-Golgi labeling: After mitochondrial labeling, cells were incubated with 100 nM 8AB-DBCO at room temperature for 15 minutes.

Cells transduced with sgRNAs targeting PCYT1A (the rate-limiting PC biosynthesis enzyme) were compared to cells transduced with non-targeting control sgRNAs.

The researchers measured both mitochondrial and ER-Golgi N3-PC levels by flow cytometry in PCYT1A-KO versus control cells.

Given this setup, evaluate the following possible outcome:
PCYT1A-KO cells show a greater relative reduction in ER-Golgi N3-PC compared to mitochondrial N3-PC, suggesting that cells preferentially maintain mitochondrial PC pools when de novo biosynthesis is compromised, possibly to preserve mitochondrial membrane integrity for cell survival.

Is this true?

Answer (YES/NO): NO